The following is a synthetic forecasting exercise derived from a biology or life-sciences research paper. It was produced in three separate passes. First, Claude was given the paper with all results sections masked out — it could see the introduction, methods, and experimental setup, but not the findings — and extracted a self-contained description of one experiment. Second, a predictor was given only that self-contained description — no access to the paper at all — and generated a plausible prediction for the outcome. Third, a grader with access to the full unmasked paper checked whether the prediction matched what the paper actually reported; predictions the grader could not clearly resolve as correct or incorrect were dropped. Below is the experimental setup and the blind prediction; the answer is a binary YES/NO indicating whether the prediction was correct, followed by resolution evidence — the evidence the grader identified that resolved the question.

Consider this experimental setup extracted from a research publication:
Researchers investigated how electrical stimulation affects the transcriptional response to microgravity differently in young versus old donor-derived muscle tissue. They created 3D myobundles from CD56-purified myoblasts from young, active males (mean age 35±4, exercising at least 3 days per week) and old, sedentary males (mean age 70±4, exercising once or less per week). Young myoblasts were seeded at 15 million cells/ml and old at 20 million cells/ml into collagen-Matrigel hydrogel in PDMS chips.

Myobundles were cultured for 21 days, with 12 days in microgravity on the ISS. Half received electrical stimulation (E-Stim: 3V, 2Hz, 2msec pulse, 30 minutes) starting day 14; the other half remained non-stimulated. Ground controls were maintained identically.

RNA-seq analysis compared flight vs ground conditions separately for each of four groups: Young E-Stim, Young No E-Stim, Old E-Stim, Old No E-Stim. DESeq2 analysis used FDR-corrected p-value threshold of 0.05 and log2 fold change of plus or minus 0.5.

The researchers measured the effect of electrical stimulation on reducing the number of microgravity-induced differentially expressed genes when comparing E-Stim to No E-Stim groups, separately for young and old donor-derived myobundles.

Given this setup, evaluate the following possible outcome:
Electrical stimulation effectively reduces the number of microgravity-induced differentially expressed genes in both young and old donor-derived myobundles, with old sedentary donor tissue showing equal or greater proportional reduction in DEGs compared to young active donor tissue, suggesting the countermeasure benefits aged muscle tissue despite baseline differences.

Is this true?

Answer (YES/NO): NO